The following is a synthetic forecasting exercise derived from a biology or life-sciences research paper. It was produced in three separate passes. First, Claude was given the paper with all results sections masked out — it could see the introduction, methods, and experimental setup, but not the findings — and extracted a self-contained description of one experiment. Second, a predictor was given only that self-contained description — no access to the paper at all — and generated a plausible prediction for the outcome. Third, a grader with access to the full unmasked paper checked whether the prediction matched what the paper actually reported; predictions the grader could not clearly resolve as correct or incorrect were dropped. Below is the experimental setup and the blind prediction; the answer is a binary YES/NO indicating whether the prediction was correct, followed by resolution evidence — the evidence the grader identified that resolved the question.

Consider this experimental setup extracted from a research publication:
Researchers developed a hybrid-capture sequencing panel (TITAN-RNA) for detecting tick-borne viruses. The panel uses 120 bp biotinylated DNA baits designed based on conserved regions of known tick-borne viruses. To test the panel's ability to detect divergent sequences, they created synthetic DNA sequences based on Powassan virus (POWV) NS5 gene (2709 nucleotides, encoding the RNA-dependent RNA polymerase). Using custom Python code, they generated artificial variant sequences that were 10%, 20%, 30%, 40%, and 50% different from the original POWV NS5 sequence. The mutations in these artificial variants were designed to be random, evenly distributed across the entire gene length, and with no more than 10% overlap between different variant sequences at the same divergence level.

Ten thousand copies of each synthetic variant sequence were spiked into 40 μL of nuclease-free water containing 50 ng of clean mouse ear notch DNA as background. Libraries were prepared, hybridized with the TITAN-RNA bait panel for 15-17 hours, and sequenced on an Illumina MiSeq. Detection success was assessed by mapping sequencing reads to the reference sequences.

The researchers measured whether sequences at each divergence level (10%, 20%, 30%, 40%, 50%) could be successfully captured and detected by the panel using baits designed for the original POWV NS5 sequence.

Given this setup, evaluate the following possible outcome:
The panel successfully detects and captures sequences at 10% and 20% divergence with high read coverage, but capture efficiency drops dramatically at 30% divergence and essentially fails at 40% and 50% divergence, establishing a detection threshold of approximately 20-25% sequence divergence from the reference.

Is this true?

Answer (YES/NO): NO